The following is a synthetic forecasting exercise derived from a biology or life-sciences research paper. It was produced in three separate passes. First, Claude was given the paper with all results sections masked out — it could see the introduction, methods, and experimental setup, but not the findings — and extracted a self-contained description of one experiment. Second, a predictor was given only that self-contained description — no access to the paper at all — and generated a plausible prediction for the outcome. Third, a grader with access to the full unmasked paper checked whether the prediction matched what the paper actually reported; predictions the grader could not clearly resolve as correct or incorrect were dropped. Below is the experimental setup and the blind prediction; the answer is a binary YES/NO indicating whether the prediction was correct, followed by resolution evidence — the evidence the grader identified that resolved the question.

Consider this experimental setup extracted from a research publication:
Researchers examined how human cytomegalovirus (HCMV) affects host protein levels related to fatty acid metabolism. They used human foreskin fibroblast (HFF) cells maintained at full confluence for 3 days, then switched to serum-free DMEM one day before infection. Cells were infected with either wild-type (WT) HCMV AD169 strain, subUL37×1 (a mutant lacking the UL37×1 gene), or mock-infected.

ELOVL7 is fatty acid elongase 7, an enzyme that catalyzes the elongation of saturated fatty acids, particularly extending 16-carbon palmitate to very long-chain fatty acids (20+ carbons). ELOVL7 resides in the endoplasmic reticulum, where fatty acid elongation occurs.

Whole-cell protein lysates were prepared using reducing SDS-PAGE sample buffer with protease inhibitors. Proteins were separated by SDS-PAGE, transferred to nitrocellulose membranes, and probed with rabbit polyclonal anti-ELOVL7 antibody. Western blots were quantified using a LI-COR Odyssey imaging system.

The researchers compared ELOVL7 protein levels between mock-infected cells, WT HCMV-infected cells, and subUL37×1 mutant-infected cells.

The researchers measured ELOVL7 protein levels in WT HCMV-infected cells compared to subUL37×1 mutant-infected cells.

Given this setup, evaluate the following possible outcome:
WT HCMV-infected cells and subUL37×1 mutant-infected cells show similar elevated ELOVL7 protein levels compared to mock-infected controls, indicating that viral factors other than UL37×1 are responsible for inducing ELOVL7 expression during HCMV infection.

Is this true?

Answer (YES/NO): NO